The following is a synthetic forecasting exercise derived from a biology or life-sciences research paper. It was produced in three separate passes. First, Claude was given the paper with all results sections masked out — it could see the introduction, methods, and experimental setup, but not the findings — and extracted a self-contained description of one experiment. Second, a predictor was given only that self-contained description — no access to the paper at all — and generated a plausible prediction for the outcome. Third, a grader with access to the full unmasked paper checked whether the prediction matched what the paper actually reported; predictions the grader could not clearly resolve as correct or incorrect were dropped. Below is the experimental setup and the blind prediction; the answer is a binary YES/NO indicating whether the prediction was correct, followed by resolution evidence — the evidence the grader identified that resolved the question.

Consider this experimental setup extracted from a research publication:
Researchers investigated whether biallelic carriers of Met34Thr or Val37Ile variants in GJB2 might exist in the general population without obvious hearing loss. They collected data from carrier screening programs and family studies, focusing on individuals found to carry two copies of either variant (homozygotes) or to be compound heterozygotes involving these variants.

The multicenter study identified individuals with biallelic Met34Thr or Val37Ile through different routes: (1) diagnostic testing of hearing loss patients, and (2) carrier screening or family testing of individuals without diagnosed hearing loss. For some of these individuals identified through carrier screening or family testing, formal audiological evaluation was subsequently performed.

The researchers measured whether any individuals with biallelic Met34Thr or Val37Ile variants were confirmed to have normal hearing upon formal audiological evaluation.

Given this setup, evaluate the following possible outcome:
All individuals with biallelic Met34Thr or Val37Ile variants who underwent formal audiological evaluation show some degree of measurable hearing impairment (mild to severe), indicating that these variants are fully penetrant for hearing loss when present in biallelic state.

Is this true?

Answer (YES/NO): NO